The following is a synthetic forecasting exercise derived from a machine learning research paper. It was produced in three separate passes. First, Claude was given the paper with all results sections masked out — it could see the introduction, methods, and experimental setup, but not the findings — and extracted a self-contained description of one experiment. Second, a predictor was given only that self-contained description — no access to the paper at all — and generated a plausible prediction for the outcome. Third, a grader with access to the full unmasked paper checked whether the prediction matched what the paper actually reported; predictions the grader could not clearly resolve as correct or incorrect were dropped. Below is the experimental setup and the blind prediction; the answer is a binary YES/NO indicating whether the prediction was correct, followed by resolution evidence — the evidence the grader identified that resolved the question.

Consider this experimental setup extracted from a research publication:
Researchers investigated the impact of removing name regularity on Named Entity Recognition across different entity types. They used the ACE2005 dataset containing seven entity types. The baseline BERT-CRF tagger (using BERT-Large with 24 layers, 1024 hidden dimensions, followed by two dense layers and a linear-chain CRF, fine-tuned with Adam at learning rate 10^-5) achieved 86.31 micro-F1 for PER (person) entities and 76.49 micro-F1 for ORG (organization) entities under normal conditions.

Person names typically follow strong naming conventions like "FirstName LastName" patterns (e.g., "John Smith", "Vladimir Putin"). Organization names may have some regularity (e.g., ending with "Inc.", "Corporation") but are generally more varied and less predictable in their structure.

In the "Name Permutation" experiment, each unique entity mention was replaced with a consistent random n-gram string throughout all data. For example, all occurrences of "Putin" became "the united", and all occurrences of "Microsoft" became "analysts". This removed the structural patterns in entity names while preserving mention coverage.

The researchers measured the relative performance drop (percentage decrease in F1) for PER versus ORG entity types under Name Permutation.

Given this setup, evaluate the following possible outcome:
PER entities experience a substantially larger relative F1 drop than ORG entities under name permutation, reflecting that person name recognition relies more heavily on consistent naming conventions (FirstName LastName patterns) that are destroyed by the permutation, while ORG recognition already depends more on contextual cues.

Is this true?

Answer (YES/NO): NO